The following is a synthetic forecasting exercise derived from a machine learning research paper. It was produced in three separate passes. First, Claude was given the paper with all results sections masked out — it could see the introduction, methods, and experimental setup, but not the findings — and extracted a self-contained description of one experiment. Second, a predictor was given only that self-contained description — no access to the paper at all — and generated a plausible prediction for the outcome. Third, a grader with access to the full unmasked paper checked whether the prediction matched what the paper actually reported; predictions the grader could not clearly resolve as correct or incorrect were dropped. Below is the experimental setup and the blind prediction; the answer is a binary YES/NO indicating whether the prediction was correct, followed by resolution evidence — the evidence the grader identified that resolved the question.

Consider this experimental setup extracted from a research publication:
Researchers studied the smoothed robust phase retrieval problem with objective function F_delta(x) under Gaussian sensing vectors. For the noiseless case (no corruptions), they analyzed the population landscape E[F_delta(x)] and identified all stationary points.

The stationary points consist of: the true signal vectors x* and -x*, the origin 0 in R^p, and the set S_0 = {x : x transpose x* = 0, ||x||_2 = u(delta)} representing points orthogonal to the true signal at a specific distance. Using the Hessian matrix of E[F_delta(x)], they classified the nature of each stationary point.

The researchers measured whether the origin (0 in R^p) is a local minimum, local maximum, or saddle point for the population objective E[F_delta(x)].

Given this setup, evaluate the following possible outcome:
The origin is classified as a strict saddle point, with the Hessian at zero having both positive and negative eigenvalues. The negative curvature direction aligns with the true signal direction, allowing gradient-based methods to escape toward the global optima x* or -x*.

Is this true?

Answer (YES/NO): NO